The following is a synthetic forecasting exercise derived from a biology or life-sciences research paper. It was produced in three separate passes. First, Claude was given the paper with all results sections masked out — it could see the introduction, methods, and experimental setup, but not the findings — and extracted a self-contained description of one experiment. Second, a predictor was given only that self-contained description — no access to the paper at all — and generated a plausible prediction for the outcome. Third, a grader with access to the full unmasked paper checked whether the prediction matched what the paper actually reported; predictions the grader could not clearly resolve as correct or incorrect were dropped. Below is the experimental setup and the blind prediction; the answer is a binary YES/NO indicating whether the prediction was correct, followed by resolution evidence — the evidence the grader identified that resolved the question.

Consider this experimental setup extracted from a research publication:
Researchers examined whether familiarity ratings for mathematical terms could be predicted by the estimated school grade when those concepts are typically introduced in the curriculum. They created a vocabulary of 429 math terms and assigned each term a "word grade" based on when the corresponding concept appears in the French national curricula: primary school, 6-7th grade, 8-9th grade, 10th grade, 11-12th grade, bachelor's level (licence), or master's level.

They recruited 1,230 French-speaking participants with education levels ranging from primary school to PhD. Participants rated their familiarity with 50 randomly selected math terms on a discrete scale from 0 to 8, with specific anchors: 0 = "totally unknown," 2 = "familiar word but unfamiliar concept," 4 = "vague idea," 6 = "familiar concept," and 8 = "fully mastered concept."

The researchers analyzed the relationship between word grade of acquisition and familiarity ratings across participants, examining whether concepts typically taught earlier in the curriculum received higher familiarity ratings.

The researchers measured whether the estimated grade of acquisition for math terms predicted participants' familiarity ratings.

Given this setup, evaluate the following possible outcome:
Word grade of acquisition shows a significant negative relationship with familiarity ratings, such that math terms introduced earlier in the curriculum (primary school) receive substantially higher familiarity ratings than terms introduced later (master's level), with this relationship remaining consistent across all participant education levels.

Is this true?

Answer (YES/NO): NO